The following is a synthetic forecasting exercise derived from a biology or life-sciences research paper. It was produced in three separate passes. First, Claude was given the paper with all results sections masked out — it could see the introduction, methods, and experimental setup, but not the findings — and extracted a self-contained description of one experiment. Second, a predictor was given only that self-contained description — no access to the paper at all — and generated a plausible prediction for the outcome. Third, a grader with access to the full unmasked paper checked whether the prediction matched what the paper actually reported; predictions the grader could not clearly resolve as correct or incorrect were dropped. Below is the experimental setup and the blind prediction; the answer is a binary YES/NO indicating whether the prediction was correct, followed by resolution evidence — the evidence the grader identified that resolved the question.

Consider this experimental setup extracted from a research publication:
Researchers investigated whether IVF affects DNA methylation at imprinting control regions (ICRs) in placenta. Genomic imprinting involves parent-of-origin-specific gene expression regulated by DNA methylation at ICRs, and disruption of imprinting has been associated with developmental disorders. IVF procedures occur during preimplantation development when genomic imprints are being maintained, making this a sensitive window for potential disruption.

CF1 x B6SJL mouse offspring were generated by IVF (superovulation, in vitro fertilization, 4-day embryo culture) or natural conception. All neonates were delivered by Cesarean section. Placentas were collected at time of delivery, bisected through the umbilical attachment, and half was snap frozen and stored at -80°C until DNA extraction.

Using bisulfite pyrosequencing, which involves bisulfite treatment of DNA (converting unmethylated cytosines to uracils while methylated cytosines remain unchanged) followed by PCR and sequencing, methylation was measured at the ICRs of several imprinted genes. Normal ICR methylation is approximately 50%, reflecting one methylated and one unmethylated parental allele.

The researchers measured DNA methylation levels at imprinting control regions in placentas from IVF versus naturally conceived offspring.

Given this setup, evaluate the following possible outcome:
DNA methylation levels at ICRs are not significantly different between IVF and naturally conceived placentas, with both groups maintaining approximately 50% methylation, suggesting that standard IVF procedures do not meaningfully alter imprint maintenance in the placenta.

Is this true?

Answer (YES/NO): NO